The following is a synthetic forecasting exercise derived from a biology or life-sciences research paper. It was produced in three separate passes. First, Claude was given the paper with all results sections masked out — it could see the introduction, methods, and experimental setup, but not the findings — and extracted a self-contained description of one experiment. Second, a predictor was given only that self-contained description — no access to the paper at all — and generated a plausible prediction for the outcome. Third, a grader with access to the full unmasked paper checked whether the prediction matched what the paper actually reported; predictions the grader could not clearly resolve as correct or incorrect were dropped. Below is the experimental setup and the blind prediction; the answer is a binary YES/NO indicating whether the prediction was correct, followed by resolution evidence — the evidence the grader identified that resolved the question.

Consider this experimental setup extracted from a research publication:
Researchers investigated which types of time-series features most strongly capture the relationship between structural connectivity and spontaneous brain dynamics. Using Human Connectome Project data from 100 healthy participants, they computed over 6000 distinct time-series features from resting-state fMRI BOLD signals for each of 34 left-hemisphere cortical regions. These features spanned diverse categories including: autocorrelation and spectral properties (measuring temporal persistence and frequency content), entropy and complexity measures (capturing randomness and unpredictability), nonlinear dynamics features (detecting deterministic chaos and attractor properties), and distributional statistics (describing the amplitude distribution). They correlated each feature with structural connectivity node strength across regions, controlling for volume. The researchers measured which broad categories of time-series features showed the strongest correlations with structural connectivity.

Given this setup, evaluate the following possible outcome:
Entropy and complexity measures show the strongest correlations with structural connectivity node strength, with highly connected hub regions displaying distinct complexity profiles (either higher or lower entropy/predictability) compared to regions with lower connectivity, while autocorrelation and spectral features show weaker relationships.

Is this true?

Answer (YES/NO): NO